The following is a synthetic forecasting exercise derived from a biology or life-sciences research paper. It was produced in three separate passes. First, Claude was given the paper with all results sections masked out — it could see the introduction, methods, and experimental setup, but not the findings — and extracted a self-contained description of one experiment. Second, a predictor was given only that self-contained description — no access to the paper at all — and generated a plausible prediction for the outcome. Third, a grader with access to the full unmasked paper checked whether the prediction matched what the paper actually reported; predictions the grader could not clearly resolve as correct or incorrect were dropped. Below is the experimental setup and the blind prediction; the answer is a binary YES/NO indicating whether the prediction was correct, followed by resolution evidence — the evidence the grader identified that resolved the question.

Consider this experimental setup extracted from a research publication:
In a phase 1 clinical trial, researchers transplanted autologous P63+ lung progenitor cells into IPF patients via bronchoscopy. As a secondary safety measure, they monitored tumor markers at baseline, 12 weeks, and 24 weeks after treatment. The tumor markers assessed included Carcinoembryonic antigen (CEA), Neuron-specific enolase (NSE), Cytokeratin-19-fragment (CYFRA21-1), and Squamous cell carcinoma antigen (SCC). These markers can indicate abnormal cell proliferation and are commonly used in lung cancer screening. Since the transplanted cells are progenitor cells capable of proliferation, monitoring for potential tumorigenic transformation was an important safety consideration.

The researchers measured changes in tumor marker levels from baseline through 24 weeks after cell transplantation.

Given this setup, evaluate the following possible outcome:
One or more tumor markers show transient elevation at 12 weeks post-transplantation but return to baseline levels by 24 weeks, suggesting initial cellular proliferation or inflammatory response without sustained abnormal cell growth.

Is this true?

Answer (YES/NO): NO